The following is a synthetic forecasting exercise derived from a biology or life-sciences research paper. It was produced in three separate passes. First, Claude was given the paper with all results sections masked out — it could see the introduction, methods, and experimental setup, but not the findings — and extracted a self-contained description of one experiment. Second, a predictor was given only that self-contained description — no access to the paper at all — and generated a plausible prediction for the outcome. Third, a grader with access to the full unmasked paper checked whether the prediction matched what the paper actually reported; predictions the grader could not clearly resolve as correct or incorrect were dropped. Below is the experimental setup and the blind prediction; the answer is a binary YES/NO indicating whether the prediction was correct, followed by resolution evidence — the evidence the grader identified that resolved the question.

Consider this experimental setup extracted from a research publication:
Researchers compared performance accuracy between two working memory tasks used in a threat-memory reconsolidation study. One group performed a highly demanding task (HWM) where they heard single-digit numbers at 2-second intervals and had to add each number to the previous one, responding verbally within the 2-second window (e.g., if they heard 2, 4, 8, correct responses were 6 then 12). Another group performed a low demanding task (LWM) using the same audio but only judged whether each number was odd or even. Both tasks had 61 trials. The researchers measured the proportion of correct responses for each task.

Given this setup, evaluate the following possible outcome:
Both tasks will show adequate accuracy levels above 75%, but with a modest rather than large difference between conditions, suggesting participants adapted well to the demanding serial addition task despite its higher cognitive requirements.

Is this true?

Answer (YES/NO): NO